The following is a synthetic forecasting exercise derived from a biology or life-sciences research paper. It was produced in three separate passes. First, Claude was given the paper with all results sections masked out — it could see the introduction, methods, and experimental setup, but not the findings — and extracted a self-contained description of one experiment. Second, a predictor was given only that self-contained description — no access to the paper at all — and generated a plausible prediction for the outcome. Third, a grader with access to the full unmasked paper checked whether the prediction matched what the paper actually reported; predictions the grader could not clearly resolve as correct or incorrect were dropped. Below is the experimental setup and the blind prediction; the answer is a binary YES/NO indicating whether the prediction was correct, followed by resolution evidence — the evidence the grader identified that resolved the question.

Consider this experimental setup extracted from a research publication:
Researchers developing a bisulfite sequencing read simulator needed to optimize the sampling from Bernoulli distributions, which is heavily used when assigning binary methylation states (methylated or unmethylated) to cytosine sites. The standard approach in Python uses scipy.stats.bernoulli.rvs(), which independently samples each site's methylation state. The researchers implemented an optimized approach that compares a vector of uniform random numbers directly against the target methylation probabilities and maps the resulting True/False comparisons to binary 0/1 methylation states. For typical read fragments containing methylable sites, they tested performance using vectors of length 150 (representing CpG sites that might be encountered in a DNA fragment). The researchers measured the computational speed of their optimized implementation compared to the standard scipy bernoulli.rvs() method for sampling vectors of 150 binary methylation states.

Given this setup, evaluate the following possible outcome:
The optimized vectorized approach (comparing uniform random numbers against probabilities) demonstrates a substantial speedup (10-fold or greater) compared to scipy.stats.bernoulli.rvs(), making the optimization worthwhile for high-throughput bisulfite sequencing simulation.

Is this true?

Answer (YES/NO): YES